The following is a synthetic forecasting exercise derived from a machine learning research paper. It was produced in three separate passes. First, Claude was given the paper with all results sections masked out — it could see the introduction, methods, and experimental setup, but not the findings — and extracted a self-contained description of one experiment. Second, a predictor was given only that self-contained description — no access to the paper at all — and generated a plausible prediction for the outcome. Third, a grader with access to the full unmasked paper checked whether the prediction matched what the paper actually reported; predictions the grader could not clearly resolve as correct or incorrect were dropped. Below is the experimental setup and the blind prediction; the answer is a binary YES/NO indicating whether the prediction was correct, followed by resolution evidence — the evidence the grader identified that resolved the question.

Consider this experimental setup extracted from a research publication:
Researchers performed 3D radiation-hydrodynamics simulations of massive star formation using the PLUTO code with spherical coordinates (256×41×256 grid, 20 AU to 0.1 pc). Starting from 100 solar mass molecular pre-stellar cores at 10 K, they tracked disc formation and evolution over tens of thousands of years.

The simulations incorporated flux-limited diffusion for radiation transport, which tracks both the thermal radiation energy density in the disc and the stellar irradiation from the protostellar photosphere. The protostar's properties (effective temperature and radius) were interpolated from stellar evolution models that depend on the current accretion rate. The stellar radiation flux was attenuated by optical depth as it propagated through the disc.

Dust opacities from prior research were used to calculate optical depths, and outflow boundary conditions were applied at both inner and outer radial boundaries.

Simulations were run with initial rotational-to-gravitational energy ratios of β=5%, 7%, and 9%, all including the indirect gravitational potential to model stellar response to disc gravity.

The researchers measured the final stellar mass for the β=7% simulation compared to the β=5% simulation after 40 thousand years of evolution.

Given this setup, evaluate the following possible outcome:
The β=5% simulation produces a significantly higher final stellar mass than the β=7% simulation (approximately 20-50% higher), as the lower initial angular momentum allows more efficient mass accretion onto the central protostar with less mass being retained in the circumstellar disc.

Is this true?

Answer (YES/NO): NO